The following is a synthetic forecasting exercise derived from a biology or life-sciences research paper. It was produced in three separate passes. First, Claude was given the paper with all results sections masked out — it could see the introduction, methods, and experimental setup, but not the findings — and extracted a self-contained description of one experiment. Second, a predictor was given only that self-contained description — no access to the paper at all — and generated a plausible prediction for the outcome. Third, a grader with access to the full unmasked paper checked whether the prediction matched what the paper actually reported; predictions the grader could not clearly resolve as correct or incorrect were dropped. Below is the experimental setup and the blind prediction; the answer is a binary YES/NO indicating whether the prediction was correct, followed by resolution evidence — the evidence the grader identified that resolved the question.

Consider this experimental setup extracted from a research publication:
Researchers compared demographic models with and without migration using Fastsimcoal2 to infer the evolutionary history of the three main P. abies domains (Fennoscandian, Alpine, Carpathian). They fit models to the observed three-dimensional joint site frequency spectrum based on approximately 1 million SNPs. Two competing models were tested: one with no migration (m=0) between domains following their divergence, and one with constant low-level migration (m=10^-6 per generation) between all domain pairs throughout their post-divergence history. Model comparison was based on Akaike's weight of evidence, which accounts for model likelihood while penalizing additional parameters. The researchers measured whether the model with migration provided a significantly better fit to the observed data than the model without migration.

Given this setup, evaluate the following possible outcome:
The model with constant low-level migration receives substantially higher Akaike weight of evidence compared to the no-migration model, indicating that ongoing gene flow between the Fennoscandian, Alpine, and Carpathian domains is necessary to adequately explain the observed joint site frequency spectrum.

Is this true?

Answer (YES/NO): YES